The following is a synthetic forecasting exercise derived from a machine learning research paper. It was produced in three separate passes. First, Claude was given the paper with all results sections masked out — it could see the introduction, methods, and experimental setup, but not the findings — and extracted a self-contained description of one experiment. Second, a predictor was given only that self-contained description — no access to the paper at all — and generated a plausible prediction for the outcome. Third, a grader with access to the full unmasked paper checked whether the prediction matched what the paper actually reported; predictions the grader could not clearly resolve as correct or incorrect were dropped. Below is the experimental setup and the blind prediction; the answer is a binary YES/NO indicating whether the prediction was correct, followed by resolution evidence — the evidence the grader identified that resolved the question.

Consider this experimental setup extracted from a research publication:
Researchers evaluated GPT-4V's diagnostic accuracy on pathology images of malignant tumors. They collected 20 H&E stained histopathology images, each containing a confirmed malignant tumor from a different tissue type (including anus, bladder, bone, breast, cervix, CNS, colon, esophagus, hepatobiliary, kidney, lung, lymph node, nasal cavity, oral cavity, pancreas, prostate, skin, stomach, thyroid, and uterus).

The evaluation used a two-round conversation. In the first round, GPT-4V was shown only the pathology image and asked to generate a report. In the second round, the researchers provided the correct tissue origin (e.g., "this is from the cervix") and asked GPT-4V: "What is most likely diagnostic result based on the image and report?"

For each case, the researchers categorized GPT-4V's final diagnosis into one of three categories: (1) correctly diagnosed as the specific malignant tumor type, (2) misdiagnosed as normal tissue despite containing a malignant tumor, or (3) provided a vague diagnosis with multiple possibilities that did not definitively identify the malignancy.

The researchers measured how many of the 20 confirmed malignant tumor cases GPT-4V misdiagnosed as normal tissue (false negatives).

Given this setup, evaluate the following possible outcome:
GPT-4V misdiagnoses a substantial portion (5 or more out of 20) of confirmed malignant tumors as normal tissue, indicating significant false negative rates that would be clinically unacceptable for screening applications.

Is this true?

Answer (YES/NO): NO